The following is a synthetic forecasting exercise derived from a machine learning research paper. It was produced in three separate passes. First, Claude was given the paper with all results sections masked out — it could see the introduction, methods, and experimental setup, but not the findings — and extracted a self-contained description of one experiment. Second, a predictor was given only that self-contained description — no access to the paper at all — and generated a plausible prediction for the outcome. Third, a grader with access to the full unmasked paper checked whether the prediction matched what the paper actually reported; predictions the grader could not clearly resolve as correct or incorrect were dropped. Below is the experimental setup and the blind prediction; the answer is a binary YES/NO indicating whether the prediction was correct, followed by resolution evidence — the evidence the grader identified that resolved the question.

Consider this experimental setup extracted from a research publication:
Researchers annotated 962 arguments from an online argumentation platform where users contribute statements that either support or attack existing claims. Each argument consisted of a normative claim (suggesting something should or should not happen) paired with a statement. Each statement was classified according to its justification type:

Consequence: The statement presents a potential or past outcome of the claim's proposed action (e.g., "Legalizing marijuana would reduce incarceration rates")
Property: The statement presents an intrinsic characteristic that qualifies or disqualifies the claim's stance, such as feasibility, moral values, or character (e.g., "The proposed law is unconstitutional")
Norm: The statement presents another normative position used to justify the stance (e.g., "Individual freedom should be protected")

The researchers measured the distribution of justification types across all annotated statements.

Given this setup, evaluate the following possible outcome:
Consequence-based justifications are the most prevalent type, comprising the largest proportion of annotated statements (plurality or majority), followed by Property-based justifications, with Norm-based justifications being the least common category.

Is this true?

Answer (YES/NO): YES